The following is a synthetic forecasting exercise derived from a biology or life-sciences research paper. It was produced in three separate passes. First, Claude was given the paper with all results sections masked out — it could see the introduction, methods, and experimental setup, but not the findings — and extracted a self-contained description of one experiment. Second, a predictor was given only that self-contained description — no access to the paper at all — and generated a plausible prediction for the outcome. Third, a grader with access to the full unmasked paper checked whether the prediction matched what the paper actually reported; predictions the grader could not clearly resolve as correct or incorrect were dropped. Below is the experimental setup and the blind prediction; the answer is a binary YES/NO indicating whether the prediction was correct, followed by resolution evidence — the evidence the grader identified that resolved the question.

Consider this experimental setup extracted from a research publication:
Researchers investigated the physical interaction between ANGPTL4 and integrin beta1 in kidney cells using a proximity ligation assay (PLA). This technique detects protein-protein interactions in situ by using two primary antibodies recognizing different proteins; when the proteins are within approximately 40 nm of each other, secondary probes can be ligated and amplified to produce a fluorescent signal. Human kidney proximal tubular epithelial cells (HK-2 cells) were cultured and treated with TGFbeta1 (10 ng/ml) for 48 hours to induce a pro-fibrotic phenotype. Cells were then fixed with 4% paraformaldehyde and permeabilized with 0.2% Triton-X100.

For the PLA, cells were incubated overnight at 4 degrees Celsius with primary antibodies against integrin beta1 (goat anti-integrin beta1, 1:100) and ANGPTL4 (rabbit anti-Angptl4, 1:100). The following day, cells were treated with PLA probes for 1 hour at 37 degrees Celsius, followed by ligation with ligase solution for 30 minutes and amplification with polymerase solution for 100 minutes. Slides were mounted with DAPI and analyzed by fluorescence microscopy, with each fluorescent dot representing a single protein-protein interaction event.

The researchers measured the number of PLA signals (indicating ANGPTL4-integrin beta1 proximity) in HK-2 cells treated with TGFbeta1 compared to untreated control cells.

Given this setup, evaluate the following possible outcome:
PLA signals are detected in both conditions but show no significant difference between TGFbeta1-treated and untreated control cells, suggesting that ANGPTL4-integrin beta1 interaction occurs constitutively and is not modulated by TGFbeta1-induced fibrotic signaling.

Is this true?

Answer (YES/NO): NO